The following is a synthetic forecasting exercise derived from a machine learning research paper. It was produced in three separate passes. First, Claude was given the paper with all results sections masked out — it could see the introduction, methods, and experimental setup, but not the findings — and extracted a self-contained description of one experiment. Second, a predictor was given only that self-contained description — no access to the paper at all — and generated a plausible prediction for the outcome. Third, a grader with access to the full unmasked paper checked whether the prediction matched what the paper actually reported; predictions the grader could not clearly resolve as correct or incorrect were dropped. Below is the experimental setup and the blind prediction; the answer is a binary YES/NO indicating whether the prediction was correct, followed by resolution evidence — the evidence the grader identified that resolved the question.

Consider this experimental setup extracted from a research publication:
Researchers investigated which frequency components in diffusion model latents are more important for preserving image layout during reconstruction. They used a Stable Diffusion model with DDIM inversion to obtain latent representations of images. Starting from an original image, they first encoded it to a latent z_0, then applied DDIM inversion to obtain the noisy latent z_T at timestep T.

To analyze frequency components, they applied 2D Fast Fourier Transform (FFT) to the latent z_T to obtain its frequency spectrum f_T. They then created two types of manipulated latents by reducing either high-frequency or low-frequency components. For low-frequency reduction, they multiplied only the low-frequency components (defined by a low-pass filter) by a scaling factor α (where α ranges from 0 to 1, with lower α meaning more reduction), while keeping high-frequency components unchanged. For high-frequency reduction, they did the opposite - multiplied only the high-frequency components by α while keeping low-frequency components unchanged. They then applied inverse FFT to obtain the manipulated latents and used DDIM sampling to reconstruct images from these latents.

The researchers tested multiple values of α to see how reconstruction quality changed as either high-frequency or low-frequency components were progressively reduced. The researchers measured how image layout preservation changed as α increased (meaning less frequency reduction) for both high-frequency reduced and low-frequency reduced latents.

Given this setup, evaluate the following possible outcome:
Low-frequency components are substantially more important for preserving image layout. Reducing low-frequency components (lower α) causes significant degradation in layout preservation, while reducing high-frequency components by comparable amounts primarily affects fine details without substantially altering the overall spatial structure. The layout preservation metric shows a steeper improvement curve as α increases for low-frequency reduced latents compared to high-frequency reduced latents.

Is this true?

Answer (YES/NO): NO